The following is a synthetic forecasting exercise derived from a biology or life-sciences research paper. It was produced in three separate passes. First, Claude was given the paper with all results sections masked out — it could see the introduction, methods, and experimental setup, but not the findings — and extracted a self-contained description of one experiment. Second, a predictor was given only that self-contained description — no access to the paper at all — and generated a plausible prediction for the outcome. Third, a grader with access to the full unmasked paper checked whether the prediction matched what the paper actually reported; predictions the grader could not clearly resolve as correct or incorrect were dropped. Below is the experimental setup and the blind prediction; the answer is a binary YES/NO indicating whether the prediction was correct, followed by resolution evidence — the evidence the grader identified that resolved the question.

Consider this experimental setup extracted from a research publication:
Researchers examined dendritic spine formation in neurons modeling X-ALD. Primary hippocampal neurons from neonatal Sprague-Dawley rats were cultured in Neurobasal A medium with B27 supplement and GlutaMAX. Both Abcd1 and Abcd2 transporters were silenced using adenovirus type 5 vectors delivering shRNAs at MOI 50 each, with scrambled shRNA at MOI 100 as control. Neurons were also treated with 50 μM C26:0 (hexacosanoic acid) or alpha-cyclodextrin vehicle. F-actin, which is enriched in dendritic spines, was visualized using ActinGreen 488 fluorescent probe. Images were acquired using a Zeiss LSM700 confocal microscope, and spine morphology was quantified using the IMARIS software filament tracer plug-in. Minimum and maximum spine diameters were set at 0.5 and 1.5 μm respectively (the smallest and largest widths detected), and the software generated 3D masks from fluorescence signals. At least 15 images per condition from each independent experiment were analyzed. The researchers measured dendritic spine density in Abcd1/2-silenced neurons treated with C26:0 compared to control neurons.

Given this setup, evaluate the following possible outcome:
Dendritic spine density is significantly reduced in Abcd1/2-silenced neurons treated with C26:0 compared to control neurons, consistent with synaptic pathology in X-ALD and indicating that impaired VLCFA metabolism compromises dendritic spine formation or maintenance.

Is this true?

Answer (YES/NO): YES